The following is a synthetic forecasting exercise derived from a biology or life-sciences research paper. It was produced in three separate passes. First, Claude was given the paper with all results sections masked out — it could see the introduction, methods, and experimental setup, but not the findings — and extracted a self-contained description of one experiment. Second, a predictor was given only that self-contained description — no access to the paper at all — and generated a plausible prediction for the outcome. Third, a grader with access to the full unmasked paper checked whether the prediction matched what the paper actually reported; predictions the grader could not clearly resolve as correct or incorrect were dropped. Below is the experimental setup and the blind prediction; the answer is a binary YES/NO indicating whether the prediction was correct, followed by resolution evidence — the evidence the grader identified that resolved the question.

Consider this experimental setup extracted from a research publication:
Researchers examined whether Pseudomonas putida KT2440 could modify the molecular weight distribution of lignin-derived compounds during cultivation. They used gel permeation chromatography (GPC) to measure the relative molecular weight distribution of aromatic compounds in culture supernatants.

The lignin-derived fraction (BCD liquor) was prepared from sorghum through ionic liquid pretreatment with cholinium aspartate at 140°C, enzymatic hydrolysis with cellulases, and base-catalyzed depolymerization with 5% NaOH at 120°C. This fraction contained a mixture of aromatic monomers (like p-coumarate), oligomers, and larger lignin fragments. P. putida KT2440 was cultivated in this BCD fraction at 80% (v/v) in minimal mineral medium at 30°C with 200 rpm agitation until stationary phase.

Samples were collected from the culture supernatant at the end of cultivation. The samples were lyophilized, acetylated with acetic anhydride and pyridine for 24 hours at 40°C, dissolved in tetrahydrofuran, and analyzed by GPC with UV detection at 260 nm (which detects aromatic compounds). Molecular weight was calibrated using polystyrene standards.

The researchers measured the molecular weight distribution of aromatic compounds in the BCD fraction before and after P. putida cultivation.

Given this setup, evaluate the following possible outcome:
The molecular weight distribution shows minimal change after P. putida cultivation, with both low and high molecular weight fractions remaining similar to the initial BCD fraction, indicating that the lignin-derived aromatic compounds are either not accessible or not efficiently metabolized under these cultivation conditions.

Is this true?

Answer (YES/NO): NO